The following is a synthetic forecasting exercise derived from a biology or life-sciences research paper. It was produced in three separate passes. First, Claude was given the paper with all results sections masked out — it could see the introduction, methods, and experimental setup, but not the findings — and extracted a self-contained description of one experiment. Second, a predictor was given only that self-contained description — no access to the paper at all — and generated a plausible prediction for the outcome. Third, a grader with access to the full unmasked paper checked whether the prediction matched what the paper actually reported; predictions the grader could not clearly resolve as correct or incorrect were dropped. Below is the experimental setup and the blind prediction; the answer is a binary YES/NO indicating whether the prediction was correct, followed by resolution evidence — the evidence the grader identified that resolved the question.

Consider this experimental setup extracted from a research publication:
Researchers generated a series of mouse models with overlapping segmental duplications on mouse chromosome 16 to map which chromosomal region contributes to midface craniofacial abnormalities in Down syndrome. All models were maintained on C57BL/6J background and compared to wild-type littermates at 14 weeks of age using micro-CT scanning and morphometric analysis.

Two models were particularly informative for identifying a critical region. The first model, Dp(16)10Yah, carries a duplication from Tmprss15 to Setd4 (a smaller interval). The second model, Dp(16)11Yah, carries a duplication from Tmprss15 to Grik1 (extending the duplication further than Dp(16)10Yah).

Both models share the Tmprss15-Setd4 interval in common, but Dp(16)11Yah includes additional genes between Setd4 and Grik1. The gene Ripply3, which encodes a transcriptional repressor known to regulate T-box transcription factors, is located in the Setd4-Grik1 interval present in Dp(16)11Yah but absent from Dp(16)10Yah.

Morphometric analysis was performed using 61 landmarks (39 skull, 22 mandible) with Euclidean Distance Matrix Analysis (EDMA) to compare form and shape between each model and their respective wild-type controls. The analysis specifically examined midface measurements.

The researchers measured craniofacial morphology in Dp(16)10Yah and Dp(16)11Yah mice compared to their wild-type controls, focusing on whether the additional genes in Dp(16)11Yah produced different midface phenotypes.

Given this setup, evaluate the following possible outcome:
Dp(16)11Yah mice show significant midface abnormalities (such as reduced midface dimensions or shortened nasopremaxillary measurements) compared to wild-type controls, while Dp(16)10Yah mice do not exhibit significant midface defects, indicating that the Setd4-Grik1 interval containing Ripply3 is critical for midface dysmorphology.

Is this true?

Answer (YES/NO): NO